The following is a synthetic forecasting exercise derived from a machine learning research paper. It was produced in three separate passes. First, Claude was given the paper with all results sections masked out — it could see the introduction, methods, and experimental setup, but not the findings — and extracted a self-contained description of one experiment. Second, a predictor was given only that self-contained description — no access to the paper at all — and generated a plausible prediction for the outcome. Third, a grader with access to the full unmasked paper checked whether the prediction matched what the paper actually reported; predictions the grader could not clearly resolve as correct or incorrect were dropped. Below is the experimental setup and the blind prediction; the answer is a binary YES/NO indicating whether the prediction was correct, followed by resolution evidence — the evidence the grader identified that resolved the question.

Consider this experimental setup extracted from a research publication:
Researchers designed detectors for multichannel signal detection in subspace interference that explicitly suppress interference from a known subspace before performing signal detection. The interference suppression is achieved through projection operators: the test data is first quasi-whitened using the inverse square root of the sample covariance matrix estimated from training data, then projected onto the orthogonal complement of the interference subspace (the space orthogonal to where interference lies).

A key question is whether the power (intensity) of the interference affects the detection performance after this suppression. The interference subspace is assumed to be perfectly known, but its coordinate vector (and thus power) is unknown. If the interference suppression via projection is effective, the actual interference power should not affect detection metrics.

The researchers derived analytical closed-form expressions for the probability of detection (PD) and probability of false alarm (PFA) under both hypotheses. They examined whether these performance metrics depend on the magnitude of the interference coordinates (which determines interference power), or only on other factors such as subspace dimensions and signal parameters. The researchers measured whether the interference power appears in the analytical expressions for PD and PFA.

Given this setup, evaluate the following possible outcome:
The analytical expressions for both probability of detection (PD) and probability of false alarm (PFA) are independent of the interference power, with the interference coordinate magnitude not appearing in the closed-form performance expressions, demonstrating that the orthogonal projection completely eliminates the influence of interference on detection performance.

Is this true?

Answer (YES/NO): NO